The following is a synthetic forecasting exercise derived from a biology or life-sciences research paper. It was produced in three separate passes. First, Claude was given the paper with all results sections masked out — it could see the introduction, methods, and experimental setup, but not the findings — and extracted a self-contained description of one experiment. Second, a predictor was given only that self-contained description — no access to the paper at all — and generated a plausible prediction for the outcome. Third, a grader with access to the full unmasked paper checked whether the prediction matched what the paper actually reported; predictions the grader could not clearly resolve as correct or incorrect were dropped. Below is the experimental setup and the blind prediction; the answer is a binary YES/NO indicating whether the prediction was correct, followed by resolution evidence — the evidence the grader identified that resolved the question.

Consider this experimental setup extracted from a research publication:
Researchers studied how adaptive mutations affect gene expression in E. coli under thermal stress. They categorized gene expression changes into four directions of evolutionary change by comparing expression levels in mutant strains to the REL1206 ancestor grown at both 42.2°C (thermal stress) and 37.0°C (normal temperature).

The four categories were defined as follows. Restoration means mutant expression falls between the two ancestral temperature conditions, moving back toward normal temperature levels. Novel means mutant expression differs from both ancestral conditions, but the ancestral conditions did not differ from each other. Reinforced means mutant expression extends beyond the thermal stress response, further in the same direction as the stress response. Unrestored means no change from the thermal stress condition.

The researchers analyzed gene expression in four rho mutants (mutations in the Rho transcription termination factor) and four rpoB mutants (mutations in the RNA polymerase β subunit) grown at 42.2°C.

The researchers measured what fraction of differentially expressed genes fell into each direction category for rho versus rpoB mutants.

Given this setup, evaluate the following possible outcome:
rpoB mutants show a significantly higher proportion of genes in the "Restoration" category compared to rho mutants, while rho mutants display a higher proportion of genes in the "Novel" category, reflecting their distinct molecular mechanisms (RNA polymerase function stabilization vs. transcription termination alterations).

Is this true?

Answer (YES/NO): NO